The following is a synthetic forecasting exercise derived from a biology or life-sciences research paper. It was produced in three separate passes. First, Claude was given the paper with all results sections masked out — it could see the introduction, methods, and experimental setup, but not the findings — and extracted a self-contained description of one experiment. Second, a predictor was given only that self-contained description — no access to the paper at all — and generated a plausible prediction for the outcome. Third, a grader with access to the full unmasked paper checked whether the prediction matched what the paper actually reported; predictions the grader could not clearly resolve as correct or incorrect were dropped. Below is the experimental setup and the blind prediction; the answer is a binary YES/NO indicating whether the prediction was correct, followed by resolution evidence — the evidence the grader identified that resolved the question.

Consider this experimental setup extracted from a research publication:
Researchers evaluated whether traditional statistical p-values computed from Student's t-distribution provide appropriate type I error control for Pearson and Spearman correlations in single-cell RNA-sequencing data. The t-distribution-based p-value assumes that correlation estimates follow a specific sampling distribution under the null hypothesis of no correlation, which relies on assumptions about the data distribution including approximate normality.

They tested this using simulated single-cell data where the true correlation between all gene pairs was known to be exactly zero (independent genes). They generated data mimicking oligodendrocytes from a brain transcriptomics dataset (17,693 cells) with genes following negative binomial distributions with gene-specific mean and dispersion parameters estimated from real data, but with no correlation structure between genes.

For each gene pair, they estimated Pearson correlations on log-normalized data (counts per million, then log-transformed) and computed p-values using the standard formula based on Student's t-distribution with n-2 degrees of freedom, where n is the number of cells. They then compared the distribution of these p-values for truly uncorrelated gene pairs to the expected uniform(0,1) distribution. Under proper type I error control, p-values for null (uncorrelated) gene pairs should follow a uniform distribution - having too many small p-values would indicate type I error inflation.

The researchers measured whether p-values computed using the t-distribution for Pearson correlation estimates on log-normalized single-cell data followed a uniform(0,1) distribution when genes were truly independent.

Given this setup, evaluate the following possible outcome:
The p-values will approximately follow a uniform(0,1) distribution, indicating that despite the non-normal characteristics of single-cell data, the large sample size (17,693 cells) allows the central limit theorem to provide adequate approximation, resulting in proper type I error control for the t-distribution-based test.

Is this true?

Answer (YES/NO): NO